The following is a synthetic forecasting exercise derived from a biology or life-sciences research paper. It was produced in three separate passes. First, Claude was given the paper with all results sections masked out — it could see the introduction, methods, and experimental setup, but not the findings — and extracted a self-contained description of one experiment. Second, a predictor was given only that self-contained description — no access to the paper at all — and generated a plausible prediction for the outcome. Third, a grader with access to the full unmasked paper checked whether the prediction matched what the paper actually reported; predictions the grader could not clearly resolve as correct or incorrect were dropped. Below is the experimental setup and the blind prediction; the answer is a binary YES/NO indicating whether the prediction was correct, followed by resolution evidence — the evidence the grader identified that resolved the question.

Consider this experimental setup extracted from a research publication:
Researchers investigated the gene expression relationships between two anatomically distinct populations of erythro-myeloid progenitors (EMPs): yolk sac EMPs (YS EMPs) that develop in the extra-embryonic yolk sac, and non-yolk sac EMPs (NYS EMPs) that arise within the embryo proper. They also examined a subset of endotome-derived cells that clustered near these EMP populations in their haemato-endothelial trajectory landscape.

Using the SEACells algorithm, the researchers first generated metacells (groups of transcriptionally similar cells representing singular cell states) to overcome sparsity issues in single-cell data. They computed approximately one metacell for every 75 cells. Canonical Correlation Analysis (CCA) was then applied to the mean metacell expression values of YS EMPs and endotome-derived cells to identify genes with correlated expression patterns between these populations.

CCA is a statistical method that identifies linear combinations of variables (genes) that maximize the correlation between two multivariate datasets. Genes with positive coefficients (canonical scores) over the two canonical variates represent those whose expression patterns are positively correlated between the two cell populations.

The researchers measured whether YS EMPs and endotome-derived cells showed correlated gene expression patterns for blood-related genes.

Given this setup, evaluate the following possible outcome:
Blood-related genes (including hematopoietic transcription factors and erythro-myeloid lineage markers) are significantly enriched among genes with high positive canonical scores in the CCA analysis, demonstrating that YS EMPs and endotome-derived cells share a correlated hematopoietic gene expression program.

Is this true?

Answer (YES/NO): NO